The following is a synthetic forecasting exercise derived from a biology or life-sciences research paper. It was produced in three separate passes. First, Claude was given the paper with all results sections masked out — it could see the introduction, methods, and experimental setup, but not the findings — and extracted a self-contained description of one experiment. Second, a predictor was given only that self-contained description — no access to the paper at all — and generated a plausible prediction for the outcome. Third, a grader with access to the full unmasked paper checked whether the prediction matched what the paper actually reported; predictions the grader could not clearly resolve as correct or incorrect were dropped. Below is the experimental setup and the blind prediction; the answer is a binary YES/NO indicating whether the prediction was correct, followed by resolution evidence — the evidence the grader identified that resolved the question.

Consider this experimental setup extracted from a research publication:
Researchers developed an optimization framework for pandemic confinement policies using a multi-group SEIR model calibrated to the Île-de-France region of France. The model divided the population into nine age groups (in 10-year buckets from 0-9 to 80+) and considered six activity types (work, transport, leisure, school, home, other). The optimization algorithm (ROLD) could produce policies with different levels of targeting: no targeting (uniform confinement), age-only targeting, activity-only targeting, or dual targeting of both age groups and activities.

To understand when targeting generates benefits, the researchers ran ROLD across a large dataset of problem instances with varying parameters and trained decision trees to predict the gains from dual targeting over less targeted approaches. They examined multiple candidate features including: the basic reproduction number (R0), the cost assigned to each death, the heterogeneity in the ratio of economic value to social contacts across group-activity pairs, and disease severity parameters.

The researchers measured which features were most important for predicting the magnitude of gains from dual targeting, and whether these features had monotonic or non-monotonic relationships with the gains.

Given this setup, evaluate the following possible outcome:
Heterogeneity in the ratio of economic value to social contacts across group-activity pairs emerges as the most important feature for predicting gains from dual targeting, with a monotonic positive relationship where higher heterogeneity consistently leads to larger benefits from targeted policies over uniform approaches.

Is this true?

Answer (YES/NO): NO